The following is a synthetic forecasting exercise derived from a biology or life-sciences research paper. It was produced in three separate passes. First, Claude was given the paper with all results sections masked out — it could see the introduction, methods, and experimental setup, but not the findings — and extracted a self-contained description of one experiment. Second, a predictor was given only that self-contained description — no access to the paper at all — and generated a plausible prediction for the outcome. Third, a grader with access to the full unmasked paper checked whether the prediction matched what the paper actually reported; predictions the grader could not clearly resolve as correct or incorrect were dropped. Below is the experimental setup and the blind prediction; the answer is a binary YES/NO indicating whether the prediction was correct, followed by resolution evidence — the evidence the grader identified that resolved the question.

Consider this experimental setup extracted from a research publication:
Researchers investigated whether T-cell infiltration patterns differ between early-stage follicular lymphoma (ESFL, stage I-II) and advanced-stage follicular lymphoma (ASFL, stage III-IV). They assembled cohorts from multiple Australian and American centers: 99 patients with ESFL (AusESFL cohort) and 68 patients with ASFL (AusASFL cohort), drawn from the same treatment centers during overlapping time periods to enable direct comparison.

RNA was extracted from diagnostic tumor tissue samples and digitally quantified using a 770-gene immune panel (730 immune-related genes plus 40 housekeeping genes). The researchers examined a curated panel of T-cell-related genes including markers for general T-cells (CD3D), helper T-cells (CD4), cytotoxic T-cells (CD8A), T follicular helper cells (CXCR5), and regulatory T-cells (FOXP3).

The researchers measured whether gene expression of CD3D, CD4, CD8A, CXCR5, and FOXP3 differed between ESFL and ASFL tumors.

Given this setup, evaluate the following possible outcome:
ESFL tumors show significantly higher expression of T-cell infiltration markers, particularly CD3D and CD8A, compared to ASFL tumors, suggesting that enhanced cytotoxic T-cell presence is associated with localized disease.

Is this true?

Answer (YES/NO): YES